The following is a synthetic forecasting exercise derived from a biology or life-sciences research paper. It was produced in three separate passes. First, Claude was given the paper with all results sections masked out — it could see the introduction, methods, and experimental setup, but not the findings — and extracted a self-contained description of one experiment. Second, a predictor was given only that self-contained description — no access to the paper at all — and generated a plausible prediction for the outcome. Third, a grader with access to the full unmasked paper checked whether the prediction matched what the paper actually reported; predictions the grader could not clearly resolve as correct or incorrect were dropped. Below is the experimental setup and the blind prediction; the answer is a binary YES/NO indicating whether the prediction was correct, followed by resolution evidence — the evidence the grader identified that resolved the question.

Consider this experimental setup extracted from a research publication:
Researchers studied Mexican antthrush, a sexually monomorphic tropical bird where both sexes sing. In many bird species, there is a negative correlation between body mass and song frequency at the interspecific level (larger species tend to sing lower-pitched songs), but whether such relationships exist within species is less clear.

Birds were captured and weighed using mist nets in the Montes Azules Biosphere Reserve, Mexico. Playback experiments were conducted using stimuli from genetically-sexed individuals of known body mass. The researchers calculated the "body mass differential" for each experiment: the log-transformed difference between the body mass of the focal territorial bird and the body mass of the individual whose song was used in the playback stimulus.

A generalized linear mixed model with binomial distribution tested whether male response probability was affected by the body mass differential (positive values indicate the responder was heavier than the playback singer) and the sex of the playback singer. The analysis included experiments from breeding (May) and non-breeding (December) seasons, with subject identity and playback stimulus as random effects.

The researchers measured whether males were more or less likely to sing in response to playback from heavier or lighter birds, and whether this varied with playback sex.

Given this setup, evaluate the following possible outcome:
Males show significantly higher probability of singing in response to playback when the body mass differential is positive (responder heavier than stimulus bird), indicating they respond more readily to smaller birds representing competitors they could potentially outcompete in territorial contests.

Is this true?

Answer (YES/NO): NO